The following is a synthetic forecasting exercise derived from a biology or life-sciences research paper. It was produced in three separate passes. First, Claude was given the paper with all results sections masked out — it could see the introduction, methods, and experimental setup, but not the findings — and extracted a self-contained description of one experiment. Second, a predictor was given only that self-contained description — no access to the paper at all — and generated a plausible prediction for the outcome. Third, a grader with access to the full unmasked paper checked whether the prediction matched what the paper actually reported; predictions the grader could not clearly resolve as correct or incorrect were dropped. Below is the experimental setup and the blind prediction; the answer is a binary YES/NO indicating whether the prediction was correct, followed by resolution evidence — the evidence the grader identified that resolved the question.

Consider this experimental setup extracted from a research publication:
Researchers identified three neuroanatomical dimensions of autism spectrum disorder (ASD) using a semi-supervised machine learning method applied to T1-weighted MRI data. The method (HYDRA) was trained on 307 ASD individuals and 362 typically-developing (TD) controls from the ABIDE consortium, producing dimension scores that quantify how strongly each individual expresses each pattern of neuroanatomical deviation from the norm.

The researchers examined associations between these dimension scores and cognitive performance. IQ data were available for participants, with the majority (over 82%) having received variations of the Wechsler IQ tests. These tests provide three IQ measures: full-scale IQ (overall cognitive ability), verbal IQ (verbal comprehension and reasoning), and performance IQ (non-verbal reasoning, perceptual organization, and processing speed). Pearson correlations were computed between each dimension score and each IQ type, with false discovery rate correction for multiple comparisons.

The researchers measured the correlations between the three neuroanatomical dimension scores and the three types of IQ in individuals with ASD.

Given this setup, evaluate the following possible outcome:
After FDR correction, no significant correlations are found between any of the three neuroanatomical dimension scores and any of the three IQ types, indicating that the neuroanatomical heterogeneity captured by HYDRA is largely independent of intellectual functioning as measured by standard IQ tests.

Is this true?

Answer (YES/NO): NO